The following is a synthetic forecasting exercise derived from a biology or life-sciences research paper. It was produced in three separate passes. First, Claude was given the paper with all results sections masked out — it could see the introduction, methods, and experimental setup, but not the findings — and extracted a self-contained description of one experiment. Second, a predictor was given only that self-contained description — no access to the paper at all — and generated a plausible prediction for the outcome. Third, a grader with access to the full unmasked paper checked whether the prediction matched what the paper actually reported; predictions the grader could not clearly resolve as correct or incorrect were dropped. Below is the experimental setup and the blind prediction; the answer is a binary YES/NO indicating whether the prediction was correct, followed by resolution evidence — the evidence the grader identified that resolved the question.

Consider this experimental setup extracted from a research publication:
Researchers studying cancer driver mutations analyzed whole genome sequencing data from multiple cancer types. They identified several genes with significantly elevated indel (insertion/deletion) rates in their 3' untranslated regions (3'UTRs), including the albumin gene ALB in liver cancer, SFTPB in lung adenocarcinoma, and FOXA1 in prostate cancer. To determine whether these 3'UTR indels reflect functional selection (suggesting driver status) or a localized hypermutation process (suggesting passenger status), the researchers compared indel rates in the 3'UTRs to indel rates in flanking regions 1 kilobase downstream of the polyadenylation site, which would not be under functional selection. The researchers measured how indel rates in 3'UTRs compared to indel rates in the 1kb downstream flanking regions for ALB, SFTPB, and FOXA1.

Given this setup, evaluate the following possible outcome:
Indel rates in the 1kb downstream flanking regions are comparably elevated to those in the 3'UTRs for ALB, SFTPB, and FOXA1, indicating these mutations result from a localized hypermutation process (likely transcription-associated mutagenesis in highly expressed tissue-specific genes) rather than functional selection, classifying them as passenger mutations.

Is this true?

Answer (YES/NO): YES